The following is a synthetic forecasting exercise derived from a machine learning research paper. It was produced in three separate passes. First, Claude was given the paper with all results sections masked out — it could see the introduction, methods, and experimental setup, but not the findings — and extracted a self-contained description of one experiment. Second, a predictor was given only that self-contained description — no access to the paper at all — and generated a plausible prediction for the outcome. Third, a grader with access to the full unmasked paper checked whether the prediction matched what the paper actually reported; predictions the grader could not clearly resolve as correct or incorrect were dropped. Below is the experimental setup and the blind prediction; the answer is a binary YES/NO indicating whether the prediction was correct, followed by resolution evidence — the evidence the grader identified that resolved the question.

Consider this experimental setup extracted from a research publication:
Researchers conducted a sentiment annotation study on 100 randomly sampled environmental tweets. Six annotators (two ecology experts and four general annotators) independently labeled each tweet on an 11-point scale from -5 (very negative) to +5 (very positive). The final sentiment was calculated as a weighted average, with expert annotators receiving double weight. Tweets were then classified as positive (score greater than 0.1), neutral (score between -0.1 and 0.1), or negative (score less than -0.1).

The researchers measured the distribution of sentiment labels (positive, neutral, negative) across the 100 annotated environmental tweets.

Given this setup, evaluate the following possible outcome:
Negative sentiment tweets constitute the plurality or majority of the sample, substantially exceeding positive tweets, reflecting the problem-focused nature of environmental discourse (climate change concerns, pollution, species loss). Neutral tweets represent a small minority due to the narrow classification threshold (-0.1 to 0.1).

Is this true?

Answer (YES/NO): YES